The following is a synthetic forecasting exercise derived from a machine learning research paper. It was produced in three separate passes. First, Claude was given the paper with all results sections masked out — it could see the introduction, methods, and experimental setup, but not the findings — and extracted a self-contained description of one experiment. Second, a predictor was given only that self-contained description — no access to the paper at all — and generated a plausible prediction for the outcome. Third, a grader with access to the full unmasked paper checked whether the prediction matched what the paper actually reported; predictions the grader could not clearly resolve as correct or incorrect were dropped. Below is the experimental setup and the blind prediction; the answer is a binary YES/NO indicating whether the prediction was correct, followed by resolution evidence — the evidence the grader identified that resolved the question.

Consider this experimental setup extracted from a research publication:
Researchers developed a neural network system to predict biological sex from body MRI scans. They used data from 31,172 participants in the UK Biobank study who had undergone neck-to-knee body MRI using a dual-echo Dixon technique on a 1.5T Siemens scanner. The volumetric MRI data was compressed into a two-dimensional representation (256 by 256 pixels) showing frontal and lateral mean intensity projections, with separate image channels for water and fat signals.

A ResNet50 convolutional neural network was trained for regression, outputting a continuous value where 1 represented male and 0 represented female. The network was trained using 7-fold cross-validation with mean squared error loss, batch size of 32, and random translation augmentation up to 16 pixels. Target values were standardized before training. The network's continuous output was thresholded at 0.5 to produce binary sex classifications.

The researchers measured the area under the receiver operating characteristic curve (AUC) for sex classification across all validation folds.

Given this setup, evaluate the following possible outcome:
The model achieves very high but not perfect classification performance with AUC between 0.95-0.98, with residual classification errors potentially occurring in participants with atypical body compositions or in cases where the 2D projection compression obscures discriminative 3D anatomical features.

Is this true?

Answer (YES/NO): NO